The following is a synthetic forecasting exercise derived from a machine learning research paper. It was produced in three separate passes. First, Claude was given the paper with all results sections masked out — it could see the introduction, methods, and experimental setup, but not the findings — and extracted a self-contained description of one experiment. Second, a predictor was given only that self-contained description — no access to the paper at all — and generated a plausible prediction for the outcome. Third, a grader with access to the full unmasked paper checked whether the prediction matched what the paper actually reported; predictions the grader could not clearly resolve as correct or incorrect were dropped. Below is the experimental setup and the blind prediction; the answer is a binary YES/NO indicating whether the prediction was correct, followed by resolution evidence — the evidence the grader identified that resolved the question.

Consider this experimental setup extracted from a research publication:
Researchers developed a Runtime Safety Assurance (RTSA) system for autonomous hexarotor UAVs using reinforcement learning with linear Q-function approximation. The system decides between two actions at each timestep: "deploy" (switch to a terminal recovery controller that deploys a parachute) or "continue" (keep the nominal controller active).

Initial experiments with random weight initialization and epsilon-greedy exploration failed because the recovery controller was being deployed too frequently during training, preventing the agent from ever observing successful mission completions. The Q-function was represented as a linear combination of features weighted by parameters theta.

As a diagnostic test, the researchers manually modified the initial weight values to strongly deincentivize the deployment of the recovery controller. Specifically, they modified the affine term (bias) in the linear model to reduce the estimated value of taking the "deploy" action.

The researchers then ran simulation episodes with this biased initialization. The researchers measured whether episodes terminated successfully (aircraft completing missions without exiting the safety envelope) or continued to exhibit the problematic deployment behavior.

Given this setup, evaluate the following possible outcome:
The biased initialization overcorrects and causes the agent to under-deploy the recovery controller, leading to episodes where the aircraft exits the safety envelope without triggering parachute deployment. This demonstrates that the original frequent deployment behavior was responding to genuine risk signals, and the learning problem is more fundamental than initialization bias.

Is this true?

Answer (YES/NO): NO